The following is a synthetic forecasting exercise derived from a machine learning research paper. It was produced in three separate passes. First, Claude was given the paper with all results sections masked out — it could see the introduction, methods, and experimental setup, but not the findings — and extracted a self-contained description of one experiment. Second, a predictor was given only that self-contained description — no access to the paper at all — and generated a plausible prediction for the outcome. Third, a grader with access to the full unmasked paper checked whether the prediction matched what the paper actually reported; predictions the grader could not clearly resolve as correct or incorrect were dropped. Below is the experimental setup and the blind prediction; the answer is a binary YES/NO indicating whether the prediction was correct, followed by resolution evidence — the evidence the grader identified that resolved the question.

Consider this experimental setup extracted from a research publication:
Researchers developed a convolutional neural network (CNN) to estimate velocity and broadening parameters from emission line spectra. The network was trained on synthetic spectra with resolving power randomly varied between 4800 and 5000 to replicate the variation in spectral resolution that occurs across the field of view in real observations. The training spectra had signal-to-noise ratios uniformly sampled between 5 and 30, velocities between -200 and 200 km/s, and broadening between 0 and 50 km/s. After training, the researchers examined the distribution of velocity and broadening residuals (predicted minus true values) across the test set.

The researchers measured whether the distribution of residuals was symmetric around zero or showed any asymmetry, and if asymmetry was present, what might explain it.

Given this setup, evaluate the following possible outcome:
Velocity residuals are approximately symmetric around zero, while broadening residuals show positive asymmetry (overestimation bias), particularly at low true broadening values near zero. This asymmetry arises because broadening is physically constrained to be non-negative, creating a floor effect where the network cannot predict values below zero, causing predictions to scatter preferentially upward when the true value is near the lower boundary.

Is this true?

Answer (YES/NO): NO